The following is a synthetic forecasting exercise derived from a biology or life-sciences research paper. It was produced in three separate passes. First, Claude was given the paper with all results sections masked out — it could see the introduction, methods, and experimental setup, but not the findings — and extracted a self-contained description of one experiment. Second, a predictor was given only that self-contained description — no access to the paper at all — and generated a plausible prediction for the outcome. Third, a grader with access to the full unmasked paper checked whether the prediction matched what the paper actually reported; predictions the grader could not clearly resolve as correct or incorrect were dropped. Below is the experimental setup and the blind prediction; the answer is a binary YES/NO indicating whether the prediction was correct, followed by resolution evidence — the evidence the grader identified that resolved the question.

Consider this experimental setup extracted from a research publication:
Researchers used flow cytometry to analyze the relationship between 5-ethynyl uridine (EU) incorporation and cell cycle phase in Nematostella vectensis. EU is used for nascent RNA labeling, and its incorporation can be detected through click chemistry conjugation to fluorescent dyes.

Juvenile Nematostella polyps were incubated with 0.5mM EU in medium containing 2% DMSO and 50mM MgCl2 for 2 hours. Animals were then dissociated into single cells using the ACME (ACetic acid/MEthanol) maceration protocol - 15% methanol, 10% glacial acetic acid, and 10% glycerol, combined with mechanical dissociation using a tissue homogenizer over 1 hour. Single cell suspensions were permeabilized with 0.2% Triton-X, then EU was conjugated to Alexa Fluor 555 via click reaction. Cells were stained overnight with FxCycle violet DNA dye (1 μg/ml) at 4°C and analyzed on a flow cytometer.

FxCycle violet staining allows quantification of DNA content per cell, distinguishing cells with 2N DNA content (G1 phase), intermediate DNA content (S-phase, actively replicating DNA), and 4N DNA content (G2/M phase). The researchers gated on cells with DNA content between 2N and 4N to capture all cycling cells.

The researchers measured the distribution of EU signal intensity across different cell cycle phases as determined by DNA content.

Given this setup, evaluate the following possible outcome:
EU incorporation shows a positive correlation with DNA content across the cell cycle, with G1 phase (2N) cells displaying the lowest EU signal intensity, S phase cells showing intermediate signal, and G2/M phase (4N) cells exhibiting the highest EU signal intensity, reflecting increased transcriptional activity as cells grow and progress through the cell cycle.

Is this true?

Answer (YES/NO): NO